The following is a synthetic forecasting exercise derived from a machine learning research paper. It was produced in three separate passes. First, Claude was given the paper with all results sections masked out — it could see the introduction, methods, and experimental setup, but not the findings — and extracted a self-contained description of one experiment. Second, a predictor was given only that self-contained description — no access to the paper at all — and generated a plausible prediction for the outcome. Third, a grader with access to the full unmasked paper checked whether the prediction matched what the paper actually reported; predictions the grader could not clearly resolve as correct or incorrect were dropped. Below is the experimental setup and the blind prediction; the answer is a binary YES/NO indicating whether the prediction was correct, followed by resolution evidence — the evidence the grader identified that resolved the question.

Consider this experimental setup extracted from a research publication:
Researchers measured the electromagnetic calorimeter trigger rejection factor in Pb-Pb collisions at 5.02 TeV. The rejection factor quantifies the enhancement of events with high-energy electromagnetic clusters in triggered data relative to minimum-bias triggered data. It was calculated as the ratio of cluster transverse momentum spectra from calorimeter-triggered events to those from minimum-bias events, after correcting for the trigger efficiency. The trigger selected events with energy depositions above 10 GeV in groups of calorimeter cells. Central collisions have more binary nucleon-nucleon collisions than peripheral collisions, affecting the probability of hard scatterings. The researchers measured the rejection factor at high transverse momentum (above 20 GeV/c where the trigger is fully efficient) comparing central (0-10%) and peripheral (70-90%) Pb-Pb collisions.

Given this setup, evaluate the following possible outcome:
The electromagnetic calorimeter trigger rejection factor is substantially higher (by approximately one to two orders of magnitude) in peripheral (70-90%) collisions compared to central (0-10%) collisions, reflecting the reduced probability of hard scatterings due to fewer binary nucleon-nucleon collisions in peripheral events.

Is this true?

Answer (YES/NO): YES